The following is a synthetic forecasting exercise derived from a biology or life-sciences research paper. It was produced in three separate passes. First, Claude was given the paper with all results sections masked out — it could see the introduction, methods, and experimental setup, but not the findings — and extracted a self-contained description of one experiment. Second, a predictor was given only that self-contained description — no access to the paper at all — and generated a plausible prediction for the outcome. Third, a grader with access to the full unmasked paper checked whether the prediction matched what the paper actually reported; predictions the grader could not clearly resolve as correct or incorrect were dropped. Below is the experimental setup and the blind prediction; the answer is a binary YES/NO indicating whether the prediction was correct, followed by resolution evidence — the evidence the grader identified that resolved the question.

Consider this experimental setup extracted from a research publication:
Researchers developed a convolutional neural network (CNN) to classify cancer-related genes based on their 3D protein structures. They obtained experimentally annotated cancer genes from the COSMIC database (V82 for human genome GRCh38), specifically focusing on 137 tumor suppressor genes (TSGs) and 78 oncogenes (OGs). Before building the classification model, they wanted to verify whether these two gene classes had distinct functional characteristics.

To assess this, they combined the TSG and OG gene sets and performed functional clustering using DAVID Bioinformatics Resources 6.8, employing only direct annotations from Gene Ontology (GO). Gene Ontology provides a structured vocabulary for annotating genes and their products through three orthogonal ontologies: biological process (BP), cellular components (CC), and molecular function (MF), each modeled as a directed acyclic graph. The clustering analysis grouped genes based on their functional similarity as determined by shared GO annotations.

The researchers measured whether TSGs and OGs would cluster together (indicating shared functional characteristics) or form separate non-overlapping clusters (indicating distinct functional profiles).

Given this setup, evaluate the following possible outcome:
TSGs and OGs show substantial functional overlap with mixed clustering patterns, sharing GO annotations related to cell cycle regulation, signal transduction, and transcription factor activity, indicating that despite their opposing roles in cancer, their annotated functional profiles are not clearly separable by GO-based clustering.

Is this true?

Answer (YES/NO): NO